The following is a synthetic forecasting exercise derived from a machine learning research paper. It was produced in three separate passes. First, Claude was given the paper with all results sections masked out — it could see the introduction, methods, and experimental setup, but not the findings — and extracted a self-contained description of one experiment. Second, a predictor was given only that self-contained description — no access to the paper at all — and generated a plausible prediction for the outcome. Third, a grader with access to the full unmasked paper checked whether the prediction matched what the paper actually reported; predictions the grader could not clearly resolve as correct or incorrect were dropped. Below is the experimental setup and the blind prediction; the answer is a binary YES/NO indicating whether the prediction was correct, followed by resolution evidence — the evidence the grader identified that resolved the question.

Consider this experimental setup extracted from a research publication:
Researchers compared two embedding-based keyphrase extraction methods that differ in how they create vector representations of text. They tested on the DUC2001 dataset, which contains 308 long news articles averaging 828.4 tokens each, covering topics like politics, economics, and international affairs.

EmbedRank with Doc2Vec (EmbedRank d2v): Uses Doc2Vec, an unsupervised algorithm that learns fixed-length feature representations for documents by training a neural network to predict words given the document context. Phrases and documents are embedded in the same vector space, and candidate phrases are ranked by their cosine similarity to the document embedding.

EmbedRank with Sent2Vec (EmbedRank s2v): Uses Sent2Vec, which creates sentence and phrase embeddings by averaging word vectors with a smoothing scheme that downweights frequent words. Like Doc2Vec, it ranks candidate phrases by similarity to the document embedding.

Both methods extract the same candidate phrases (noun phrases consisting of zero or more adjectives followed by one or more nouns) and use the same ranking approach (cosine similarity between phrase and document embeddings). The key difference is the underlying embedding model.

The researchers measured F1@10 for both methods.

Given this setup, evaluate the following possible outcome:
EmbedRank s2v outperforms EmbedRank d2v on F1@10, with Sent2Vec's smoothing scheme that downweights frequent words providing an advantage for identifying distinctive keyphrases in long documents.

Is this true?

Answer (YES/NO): YES